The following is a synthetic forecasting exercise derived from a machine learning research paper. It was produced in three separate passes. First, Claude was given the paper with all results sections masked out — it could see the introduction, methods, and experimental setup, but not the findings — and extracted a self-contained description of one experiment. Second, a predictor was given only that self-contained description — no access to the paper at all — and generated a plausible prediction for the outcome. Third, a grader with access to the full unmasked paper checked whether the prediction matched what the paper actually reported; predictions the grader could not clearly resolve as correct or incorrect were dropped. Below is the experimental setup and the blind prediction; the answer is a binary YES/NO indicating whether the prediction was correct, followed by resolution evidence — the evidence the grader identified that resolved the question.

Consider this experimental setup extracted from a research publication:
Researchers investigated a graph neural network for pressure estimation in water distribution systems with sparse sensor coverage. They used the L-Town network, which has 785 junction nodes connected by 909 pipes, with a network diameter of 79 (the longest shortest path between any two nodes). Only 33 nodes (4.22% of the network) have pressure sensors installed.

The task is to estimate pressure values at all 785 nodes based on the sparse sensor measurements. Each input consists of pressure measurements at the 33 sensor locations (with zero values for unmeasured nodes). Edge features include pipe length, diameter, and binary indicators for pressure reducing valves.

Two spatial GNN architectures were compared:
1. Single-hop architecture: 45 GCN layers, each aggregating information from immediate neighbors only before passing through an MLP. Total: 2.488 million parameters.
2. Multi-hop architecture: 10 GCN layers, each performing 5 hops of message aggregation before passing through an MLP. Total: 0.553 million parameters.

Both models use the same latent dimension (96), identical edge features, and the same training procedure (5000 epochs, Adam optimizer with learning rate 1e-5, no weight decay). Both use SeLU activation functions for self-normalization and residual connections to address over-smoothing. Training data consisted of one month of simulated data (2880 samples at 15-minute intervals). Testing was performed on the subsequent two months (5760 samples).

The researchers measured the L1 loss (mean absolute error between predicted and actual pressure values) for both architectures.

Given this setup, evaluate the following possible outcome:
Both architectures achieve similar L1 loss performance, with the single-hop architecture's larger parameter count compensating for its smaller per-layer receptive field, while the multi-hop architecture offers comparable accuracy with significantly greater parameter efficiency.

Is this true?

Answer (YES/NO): NO